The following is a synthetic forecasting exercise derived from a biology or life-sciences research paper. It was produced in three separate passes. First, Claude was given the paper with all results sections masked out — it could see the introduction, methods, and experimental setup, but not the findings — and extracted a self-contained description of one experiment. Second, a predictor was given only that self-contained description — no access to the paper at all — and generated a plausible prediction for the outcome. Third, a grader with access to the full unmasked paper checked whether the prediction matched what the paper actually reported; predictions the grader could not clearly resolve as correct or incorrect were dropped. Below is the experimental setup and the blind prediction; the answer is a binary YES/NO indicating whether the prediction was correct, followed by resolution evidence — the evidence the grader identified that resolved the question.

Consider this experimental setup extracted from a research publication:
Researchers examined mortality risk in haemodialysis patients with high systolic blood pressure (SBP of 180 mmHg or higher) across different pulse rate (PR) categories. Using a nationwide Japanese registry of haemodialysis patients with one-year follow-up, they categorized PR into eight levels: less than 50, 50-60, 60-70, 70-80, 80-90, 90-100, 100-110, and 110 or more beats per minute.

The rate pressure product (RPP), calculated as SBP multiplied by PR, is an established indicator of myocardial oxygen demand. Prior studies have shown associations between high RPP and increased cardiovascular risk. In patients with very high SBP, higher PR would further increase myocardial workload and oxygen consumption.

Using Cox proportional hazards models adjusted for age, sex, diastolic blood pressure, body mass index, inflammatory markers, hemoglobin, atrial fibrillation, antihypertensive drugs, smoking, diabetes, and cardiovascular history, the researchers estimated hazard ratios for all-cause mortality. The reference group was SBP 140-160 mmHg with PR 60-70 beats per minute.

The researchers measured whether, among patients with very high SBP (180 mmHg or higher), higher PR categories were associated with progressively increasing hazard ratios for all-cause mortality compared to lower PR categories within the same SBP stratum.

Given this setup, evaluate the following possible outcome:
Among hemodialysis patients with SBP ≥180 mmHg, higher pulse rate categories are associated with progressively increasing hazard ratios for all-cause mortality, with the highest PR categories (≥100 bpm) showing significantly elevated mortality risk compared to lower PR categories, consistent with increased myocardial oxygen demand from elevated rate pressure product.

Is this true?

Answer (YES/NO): NO